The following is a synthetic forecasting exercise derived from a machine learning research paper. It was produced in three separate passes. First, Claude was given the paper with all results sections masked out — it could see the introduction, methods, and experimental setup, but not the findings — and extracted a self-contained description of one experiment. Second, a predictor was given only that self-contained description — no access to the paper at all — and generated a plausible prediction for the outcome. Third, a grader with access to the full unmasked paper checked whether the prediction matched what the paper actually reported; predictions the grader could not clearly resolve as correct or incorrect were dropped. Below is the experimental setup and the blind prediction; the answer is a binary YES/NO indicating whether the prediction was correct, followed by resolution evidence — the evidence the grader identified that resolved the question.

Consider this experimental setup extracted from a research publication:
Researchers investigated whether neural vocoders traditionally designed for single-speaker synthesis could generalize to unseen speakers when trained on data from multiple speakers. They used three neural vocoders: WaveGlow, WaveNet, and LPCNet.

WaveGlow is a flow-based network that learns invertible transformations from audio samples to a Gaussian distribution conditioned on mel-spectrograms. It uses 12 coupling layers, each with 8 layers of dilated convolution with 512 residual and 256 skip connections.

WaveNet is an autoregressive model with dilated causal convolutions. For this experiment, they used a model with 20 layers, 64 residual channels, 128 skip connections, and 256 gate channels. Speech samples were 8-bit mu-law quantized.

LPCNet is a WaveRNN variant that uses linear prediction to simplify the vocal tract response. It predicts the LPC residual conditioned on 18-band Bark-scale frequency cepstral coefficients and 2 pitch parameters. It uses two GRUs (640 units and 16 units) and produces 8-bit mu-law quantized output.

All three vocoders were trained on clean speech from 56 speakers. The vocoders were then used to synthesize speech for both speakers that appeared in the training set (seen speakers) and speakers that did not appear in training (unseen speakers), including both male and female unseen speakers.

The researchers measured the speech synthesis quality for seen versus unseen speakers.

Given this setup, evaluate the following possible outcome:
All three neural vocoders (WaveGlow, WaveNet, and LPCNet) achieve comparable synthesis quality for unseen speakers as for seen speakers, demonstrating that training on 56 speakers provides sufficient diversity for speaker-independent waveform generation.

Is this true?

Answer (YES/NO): YES